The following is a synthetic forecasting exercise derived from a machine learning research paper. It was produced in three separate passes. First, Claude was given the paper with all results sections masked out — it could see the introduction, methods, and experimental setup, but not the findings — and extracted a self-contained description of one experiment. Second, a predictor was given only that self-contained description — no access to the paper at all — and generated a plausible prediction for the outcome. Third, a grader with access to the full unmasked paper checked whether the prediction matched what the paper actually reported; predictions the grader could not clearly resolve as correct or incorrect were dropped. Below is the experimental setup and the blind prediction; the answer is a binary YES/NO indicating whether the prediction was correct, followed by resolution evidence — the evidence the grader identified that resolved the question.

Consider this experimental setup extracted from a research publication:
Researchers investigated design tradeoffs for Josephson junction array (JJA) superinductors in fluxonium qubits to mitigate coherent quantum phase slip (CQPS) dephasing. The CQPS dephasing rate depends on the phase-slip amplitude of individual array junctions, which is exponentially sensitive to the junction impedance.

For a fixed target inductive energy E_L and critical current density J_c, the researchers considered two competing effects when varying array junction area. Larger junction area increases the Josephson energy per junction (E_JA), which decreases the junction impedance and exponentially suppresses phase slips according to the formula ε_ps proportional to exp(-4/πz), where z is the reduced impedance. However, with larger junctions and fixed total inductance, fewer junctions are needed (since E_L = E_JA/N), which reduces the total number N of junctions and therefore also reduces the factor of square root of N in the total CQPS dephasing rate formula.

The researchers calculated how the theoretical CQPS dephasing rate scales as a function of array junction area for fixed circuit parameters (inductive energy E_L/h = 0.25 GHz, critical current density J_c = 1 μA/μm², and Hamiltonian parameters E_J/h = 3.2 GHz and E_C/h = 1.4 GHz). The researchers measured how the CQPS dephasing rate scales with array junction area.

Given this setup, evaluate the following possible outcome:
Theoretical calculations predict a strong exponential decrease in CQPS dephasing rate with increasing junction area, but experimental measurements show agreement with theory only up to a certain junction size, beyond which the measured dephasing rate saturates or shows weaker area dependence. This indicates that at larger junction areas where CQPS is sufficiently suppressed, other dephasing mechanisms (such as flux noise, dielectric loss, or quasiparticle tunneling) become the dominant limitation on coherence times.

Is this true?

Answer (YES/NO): YES